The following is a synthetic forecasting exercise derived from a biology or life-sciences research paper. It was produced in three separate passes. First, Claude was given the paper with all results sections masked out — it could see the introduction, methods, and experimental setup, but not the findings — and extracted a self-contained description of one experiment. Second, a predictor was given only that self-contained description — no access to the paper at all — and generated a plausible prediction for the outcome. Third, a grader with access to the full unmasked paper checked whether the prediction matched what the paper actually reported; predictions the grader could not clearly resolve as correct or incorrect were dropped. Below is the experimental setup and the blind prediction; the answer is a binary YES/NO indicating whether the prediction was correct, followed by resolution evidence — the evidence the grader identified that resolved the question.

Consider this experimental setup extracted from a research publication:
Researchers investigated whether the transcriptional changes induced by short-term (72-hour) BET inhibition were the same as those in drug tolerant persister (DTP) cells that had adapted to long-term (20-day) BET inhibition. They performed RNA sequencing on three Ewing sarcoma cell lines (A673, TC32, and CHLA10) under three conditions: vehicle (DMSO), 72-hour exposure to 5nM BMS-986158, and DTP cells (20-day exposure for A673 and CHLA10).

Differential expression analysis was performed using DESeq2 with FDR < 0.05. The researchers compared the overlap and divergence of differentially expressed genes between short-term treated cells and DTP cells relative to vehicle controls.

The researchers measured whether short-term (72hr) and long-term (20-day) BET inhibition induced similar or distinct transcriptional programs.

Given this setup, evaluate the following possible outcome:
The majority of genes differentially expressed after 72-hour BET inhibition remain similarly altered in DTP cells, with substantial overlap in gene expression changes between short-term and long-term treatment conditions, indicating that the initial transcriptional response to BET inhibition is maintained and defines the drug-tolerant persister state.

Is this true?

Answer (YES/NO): NO